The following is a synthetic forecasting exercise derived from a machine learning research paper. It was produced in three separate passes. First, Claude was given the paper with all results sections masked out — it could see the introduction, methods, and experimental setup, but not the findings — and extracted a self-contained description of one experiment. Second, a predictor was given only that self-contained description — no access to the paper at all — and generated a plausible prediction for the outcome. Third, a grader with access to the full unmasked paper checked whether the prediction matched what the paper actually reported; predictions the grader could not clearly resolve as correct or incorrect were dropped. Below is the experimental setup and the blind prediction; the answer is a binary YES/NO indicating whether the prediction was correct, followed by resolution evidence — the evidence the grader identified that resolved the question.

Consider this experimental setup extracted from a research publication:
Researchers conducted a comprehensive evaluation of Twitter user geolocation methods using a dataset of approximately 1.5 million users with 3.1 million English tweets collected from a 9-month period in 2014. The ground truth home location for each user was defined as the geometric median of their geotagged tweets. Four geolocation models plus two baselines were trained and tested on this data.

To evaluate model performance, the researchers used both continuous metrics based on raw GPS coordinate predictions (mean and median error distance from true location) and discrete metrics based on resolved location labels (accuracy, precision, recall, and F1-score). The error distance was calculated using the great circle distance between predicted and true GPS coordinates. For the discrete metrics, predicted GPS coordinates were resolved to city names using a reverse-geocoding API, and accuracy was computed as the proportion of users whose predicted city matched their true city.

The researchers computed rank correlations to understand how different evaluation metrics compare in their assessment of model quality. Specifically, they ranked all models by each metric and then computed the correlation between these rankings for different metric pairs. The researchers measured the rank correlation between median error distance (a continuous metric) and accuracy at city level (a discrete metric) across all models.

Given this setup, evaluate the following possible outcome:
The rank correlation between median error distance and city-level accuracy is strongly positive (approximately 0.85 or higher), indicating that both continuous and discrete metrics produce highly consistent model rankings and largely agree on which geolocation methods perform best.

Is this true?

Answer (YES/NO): NO